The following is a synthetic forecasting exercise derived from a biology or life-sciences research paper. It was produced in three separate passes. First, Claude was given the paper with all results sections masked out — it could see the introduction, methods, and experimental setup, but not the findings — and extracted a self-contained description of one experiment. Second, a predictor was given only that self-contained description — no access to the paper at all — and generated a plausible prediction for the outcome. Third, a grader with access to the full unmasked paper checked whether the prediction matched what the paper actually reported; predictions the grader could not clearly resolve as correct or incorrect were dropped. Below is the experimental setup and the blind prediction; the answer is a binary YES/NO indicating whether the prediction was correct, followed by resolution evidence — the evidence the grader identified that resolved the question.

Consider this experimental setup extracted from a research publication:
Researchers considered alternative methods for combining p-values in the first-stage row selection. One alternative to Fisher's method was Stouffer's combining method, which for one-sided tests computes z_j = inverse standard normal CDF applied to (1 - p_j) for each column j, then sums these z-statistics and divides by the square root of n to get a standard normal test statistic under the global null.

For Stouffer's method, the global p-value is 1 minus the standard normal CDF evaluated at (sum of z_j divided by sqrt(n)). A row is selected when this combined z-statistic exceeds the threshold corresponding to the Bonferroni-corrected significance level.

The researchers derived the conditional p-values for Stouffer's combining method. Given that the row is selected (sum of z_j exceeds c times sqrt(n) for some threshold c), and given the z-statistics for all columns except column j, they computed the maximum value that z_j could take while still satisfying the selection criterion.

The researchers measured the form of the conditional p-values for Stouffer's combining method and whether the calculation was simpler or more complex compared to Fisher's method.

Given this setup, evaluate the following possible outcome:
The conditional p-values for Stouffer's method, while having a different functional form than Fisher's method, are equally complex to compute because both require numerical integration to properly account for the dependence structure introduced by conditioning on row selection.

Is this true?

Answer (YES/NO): NO